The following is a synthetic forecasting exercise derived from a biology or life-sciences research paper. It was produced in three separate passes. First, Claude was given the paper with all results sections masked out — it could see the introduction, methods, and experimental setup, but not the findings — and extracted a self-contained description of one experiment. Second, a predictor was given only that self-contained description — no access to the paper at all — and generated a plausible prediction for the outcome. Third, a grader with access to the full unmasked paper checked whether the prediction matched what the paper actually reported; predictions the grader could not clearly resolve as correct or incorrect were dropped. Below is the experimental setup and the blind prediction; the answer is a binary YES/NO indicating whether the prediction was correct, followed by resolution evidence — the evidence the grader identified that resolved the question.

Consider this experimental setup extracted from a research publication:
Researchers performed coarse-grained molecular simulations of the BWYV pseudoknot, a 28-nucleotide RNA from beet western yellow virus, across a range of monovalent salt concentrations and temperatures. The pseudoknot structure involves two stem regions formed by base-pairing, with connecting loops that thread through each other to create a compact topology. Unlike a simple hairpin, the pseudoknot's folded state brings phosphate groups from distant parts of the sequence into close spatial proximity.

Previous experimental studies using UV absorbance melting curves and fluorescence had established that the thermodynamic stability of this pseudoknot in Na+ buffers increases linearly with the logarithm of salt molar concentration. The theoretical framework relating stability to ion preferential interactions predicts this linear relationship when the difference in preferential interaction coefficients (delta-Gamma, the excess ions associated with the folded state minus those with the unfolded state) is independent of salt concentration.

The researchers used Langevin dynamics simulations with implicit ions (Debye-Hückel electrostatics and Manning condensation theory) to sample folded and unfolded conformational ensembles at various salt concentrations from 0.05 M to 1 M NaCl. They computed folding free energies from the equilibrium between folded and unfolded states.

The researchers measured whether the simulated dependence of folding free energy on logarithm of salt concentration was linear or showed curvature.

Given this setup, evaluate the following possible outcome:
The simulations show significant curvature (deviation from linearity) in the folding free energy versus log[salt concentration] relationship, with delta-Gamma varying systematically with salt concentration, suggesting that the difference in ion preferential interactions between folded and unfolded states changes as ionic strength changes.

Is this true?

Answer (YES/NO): YES